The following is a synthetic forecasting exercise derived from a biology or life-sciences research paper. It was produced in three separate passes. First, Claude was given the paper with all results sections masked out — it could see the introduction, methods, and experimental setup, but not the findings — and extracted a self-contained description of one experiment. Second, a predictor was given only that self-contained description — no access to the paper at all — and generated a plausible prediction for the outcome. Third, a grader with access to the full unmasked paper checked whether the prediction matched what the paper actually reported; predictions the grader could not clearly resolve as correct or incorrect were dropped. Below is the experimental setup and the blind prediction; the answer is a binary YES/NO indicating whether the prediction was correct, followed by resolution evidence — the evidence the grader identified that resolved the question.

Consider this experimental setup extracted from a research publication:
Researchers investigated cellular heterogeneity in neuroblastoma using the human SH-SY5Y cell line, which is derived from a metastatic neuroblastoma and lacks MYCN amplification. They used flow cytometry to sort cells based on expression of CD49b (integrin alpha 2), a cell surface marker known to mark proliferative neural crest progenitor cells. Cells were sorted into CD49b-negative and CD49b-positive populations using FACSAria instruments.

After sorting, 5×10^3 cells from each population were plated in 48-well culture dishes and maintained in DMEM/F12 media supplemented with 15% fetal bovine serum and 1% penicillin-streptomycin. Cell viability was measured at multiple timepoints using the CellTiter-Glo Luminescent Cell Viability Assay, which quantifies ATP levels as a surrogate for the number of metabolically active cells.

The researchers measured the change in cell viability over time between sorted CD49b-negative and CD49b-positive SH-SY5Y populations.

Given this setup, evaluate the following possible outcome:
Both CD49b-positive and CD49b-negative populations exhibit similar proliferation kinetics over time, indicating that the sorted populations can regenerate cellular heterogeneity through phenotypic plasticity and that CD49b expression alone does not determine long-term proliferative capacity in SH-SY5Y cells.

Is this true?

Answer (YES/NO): NO